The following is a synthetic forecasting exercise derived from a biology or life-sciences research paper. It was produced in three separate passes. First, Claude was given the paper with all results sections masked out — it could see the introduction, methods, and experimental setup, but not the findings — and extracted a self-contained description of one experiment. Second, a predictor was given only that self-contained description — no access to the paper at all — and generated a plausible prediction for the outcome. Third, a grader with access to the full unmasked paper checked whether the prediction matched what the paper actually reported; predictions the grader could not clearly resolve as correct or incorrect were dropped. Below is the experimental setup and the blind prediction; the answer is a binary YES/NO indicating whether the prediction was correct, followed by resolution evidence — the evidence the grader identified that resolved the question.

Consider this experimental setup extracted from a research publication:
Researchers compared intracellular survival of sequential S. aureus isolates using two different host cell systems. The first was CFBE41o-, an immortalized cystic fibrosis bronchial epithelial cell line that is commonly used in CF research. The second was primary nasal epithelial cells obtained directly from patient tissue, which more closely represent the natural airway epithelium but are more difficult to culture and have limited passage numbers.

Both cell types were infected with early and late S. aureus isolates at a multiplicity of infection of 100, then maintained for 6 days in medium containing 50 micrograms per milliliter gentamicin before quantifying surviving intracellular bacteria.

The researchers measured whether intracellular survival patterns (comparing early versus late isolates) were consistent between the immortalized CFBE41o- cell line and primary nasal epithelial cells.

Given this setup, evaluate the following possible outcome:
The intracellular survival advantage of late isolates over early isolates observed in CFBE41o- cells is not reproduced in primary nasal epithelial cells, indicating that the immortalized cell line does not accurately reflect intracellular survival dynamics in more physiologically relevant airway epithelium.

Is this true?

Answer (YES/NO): NO